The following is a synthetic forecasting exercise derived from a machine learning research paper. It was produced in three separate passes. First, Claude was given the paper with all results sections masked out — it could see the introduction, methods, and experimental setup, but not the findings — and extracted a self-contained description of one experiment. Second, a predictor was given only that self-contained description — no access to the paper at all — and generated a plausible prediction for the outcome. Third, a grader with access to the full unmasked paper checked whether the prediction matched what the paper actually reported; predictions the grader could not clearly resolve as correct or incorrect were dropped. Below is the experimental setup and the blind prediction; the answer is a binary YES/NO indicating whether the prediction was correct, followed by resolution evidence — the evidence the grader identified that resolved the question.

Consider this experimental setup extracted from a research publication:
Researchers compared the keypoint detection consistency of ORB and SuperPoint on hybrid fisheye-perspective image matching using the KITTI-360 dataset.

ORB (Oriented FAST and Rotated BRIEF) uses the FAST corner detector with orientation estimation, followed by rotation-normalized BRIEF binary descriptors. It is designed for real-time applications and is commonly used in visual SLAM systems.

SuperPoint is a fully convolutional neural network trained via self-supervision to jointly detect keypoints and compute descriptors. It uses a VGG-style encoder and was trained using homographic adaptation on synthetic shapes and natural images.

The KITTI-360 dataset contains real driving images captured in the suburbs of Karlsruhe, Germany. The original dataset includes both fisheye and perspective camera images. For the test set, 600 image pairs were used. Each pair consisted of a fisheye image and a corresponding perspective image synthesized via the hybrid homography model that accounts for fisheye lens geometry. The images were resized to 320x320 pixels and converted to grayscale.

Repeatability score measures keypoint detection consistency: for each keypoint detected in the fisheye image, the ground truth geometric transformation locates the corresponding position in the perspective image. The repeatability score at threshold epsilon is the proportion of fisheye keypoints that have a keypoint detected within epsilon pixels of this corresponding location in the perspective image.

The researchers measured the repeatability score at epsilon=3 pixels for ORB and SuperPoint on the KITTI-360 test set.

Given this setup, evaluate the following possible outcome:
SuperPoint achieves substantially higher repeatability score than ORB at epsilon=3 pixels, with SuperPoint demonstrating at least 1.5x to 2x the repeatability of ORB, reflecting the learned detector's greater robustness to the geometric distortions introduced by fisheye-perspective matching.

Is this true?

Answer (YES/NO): NO